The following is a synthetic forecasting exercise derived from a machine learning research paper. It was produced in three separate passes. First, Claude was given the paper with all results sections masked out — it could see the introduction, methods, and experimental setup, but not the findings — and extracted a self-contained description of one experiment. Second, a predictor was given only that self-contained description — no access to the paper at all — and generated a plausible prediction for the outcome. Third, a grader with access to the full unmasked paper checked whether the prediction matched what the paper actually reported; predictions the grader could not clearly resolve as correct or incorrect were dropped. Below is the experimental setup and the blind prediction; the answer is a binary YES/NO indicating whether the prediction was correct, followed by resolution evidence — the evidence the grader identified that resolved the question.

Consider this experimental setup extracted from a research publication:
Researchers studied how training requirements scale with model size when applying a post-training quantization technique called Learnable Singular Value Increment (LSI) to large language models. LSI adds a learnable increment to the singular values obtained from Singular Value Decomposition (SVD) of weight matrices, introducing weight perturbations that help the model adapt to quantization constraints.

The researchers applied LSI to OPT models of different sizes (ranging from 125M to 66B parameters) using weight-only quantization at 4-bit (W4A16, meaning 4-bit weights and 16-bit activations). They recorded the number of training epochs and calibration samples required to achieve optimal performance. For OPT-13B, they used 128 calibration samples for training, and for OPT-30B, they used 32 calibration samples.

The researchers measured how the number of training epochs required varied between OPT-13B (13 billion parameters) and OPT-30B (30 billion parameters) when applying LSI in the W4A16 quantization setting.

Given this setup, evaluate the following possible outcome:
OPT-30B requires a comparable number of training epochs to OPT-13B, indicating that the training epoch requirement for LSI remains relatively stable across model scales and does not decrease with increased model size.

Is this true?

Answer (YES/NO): NO